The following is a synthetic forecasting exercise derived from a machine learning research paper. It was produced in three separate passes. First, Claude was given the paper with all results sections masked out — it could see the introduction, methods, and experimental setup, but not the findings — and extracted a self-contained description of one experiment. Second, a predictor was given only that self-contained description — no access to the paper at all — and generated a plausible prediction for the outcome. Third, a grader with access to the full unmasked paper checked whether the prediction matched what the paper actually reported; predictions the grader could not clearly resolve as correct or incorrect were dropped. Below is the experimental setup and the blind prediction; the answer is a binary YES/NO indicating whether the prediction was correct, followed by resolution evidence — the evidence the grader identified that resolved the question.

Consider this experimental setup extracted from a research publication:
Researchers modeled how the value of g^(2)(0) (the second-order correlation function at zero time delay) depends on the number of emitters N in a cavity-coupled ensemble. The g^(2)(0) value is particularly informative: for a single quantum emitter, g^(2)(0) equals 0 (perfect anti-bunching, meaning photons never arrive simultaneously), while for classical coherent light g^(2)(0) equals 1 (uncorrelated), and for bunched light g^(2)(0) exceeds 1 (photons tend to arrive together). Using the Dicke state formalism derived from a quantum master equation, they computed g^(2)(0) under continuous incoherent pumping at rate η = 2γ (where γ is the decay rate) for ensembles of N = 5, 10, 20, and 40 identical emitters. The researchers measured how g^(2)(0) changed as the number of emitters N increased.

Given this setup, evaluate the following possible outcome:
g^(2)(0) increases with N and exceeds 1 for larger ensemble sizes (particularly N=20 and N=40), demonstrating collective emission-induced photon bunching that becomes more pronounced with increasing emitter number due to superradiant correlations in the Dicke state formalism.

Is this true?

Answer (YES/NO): YES